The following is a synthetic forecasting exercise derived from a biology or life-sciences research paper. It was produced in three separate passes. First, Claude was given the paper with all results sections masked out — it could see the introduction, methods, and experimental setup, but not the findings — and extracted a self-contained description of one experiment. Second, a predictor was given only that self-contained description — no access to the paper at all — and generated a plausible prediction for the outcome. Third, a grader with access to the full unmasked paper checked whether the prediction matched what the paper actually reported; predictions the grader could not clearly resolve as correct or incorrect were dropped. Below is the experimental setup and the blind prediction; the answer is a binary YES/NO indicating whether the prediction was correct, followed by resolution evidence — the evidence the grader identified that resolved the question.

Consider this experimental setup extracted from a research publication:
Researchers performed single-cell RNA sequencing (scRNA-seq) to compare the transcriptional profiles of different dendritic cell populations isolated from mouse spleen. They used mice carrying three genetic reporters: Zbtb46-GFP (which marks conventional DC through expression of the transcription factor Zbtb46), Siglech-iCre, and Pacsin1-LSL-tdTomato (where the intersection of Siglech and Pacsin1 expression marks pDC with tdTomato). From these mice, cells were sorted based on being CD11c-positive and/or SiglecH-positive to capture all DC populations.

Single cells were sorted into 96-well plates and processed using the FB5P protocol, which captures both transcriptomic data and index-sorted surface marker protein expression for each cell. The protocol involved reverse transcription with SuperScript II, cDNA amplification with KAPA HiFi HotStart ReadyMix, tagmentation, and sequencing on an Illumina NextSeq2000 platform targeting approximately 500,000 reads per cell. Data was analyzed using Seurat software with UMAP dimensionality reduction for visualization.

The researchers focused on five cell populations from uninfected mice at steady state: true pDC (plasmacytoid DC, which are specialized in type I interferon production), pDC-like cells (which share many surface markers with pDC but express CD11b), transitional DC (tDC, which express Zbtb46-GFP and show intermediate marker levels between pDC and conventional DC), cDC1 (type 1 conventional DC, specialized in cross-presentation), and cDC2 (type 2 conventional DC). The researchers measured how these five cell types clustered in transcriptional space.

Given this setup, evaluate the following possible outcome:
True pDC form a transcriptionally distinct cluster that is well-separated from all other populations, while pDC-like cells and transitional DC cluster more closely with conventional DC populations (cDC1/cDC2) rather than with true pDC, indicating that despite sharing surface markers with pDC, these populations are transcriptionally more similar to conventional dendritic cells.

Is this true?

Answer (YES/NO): NO